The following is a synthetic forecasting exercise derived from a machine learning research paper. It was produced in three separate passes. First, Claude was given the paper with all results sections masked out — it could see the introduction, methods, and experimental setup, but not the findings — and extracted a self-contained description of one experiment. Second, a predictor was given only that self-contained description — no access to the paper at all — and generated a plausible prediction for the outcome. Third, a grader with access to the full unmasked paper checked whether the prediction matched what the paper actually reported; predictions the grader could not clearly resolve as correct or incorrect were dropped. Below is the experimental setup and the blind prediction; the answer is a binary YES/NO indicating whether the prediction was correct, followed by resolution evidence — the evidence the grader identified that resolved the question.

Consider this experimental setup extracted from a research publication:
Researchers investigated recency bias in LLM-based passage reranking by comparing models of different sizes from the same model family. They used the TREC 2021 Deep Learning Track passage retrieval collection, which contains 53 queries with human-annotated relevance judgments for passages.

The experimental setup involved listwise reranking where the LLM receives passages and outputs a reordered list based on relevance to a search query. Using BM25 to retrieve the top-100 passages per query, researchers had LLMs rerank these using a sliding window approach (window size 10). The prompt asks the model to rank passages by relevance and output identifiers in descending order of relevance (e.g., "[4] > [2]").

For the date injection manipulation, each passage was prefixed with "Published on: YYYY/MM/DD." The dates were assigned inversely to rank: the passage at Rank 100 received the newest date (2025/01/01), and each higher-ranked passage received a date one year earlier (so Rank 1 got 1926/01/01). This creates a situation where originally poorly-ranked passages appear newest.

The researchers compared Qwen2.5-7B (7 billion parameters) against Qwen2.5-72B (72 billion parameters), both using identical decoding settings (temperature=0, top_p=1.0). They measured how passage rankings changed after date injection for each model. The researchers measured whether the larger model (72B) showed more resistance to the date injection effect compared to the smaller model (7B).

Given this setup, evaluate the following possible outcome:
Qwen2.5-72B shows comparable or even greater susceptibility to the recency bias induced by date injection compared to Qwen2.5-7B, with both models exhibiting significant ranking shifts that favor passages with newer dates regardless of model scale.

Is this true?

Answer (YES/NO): NO